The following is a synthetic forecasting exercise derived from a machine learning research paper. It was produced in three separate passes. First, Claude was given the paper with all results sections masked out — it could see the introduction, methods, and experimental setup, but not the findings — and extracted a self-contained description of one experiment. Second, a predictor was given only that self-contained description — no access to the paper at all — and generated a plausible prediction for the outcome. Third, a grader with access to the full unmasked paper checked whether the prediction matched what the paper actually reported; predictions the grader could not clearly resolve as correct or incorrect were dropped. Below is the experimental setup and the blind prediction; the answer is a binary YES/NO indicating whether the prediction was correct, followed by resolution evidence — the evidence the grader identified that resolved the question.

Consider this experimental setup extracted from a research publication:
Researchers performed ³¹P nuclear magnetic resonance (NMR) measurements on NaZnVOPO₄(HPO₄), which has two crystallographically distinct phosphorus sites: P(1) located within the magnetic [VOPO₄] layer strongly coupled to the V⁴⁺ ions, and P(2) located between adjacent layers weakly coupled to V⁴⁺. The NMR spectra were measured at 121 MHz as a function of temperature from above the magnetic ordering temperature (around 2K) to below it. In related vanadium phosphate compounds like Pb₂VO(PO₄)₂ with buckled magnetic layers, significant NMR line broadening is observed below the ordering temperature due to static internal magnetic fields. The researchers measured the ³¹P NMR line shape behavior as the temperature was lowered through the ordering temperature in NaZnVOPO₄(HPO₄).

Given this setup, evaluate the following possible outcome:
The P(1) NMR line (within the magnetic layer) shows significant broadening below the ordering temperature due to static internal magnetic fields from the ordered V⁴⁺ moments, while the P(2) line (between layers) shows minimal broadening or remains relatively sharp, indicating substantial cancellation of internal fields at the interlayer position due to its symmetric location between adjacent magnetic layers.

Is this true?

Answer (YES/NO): NO